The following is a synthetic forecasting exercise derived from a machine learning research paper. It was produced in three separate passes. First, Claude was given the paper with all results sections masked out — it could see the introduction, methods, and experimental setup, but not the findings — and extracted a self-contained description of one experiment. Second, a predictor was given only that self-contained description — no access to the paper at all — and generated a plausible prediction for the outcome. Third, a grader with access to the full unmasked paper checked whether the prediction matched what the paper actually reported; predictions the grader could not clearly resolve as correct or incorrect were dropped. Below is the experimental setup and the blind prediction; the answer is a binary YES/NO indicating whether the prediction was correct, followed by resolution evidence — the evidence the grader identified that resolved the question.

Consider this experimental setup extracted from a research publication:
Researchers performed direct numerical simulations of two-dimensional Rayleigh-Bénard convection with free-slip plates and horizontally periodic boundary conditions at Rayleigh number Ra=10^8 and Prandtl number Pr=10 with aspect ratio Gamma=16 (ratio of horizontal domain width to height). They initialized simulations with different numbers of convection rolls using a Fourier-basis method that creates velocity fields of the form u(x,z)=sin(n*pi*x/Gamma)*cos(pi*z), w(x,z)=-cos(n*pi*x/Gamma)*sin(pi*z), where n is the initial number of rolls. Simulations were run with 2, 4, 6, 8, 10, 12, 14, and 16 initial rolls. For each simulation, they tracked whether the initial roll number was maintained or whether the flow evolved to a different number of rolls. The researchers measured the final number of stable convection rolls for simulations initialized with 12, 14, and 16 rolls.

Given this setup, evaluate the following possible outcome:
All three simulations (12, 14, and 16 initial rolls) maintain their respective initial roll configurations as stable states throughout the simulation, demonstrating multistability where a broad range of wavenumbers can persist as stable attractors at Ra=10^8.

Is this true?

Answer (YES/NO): NO